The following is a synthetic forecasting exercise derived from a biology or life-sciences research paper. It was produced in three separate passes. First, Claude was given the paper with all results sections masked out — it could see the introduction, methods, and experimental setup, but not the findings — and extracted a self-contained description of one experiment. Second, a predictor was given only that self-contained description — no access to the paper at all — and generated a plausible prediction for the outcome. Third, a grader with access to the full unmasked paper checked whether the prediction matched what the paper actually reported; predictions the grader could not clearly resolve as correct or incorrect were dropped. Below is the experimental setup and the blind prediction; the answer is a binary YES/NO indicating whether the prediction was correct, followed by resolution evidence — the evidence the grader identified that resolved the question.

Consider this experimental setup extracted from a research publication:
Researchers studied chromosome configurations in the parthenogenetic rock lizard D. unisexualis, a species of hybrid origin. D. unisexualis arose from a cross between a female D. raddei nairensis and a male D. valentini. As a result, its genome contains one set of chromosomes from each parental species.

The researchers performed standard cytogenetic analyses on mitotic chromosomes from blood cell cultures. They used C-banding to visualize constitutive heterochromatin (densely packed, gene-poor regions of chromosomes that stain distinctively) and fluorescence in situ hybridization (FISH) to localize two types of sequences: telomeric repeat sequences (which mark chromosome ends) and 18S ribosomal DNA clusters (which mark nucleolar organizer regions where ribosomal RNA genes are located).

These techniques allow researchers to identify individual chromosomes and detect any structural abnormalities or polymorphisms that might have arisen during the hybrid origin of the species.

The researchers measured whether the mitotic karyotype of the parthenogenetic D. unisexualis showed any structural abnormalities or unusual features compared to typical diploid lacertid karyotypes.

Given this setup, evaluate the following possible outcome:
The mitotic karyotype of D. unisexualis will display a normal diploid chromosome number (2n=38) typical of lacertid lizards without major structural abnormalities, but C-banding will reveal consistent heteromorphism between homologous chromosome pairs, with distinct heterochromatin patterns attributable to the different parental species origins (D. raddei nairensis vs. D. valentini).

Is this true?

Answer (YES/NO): NO